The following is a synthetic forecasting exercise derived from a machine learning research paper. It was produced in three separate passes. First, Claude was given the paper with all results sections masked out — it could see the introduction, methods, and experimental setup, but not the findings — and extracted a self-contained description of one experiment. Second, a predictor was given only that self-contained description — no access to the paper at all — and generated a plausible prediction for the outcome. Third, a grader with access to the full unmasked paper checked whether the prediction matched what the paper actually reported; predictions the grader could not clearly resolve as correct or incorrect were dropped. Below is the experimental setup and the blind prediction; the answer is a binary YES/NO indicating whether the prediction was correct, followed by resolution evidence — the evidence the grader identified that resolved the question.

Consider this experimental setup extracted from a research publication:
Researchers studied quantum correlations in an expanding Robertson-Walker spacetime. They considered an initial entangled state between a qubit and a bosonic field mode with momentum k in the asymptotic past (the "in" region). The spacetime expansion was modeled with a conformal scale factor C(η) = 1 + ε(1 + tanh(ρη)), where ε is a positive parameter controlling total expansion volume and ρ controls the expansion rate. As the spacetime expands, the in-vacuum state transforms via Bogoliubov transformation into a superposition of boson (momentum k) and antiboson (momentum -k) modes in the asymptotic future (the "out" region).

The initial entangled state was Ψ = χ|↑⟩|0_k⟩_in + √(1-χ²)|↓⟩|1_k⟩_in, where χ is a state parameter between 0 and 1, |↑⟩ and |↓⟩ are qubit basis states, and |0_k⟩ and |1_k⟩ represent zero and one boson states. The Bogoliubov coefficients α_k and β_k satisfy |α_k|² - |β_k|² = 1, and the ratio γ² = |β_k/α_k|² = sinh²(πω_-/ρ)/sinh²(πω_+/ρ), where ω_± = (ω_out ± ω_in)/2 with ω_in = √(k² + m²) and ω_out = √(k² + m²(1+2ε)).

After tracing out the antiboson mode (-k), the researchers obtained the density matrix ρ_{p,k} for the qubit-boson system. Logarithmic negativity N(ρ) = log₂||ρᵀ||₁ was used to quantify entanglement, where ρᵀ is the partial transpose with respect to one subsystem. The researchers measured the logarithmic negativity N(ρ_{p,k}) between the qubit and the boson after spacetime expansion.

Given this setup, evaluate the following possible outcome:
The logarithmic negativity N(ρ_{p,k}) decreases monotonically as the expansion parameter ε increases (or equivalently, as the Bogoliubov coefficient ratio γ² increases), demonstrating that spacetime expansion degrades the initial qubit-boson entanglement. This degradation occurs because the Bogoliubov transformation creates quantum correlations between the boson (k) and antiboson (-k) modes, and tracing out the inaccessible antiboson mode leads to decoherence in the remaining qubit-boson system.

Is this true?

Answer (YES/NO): YES